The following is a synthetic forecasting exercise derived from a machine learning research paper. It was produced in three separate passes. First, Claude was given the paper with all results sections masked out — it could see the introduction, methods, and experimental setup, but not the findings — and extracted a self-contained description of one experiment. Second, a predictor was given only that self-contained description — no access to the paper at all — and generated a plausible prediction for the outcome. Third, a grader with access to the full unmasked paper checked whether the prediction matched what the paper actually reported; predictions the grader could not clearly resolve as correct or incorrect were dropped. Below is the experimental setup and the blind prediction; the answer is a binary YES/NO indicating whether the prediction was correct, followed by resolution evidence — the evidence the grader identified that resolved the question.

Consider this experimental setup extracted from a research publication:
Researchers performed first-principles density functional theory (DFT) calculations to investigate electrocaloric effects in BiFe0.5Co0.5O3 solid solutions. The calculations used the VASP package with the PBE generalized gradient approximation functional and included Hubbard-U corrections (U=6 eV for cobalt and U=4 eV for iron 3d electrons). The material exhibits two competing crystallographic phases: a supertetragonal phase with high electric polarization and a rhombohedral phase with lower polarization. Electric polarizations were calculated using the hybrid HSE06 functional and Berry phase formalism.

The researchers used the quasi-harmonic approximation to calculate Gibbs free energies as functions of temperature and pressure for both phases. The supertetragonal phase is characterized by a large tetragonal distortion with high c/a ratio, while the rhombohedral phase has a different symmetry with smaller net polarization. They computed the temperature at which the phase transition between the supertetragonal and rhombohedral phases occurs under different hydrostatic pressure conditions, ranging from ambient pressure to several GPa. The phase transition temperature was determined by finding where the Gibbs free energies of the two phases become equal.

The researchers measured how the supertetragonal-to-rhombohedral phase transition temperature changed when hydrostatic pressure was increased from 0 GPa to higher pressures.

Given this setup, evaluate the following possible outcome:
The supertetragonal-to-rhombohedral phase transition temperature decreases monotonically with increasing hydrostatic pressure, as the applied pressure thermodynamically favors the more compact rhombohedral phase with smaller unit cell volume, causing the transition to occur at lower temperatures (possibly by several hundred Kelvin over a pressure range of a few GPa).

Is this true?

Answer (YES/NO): NO